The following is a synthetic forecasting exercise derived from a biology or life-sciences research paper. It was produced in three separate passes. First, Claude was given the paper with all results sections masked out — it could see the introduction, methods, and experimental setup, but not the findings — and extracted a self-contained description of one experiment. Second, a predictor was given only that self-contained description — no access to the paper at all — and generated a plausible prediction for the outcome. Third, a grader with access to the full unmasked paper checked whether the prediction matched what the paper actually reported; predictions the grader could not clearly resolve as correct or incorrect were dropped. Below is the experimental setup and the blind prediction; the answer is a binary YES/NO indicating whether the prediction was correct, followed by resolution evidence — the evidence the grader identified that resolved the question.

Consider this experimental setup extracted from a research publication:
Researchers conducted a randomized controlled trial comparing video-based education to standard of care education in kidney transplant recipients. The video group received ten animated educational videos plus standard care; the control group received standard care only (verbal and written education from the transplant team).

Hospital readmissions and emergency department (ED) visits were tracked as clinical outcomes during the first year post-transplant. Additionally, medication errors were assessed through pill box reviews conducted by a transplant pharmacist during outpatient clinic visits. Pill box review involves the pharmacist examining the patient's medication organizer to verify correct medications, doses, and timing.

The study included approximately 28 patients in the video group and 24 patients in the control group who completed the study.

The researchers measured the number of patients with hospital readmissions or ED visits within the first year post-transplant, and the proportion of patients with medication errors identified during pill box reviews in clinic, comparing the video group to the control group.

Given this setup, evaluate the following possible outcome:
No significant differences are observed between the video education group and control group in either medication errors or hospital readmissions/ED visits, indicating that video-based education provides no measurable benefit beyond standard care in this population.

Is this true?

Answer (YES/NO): YES